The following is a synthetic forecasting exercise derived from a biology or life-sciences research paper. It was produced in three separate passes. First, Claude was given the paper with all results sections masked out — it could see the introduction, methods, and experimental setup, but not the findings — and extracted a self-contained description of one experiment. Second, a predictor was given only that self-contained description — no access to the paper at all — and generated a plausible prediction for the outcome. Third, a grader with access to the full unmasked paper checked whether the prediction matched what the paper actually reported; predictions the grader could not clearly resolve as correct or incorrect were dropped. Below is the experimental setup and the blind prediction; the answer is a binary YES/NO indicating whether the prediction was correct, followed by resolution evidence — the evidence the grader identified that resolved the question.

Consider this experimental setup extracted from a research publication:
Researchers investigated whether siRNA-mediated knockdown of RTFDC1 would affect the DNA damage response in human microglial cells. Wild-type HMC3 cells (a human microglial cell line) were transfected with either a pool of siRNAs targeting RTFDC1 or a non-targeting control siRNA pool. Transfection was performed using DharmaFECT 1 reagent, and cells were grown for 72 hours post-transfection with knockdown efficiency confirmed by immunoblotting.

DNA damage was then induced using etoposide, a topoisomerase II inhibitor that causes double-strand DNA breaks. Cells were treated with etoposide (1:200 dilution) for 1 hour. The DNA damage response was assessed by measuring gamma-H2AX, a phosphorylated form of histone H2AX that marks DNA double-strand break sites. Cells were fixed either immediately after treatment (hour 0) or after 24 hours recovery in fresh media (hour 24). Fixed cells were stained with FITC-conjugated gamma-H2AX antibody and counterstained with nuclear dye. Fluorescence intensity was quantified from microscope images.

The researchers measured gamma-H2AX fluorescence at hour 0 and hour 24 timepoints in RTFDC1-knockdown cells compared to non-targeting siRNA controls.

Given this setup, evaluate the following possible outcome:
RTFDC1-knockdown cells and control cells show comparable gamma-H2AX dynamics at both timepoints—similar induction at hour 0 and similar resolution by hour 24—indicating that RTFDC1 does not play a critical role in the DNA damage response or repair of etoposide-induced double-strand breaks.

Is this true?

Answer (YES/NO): NO